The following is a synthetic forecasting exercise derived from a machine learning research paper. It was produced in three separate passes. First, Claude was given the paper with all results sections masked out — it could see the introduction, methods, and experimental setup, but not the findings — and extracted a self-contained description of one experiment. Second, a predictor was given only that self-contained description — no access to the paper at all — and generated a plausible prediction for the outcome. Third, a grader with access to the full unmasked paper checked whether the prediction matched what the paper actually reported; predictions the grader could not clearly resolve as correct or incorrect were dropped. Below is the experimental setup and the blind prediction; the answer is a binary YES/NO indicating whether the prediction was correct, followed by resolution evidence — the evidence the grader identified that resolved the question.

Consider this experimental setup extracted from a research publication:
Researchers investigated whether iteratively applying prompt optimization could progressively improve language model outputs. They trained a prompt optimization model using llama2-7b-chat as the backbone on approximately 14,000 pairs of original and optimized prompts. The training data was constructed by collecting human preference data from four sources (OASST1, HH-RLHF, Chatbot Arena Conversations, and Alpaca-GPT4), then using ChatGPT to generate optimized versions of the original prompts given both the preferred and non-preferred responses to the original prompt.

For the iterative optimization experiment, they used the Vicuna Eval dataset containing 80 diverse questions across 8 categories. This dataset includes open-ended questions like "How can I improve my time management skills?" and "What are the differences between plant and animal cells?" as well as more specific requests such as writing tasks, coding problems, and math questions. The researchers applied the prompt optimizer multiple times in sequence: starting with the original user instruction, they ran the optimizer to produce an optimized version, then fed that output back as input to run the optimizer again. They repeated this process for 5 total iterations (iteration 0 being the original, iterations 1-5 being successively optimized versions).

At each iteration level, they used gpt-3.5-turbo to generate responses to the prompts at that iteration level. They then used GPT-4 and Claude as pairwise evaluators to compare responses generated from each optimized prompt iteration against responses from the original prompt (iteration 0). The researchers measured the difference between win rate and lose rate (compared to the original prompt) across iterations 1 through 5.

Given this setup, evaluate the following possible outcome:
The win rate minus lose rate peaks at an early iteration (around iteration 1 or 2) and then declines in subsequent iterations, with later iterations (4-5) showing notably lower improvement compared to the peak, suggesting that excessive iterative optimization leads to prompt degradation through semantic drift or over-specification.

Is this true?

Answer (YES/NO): NO